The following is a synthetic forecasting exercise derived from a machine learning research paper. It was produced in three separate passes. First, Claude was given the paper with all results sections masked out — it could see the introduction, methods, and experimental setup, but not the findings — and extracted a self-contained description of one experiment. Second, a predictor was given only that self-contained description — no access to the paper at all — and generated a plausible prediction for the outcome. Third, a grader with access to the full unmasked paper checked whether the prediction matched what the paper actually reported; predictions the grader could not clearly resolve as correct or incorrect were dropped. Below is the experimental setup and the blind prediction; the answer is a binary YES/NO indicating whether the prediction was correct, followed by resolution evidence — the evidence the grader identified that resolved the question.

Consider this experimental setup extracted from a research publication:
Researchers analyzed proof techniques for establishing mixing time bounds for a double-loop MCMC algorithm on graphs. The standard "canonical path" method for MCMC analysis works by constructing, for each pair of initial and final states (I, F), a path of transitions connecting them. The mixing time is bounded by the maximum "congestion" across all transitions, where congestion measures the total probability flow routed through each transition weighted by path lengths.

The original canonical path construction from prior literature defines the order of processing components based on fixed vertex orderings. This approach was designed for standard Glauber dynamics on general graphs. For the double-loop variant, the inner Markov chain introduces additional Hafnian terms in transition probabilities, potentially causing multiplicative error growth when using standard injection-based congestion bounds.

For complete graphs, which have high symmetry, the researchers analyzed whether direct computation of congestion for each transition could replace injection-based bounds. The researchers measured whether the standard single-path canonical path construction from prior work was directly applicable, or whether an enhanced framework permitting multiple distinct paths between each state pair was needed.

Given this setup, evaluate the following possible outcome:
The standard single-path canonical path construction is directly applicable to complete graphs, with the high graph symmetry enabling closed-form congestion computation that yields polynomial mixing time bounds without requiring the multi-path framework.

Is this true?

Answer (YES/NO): NO